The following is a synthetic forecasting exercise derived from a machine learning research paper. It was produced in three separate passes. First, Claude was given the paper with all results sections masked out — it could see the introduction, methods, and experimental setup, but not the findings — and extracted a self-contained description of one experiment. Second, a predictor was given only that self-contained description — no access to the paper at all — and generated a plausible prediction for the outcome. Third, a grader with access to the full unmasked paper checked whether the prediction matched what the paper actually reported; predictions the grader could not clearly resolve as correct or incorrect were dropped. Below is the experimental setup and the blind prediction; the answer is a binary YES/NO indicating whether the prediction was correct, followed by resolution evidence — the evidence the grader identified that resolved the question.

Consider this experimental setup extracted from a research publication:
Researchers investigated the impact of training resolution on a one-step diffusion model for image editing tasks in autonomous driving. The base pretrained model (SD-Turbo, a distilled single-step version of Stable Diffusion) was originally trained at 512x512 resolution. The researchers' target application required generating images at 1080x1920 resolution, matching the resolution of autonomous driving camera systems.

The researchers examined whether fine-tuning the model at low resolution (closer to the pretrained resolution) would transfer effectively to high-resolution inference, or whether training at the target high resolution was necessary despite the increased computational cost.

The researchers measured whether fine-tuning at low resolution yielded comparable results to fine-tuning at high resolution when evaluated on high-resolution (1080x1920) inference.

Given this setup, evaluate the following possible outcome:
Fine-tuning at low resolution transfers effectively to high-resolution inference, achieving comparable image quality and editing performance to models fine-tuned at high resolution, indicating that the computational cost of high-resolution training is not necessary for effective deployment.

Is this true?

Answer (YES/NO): NO